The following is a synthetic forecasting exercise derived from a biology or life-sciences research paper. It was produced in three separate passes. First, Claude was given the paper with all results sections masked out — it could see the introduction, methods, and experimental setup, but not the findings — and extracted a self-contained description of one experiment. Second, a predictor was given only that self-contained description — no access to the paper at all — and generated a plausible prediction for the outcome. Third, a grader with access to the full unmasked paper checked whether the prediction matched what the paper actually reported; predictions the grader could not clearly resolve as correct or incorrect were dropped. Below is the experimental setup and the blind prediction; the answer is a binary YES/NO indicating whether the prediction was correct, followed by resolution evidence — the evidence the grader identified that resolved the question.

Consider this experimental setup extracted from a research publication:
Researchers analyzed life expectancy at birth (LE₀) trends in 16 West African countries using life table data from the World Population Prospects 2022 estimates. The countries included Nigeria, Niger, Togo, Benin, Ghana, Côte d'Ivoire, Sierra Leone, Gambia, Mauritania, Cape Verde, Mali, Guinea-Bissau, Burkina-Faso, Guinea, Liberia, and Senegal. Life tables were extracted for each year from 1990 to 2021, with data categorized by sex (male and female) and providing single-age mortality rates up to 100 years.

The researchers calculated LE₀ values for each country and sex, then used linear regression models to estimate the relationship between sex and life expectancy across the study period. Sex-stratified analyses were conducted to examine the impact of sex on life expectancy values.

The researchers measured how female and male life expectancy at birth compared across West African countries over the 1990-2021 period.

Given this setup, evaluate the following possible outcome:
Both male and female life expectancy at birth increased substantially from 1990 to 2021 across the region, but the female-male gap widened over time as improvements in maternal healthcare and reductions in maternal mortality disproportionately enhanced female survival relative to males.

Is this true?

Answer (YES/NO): NO